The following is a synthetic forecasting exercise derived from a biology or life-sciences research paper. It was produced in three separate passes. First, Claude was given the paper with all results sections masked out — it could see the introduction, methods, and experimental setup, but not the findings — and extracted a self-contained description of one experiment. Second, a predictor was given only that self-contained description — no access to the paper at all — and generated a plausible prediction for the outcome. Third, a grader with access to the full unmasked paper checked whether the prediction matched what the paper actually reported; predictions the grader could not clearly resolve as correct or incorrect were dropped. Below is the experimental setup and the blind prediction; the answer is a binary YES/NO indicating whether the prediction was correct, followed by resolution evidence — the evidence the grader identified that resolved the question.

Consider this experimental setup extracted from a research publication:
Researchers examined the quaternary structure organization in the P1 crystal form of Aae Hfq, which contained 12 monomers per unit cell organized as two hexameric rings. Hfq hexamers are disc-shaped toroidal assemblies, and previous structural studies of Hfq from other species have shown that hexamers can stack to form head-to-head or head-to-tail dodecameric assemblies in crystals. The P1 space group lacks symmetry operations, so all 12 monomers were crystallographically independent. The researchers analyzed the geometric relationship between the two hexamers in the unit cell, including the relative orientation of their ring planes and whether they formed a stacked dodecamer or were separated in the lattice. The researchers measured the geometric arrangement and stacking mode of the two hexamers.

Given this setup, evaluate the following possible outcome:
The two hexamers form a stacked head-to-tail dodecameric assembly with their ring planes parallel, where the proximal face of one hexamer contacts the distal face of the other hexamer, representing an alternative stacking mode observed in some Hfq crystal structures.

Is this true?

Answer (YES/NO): YES